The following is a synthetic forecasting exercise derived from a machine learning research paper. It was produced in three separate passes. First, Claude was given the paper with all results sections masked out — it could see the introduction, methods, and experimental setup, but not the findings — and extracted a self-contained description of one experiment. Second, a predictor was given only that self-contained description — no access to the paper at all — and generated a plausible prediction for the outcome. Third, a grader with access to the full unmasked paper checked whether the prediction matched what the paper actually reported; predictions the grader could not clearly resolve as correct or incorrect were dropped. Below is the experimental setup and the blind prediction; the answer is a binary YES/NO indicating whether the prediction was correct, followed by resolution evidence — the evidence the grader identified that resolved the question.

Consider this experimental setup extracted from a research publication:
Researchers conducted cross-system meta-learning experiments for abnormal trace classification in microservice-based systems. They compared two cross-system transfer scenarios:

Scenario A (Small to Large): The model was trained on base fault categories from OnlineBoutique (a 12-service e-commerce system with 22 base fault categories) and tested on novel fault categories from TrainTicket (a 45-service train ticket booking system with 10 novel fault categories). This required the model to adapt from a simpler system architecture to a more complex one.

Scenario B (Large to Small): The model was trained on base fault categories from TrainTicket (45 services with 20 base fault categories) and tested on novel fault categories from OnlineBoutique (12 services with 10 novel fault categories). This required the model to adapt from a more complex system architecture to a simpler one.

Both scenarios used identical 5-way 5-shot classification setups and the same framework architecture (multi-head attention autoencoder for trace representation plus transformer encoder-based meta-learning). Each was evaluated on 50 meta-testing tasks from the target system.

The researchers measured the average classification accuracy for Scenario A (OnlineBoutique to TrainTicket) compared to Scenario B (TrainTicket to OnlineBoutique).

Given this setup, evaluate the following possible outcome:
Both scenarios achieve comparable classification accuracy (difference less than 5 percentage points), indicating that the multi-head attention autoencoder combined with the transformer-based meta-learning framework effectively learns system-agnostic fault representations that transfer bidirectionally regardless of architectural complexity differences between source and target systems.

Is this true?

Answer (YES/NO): YES